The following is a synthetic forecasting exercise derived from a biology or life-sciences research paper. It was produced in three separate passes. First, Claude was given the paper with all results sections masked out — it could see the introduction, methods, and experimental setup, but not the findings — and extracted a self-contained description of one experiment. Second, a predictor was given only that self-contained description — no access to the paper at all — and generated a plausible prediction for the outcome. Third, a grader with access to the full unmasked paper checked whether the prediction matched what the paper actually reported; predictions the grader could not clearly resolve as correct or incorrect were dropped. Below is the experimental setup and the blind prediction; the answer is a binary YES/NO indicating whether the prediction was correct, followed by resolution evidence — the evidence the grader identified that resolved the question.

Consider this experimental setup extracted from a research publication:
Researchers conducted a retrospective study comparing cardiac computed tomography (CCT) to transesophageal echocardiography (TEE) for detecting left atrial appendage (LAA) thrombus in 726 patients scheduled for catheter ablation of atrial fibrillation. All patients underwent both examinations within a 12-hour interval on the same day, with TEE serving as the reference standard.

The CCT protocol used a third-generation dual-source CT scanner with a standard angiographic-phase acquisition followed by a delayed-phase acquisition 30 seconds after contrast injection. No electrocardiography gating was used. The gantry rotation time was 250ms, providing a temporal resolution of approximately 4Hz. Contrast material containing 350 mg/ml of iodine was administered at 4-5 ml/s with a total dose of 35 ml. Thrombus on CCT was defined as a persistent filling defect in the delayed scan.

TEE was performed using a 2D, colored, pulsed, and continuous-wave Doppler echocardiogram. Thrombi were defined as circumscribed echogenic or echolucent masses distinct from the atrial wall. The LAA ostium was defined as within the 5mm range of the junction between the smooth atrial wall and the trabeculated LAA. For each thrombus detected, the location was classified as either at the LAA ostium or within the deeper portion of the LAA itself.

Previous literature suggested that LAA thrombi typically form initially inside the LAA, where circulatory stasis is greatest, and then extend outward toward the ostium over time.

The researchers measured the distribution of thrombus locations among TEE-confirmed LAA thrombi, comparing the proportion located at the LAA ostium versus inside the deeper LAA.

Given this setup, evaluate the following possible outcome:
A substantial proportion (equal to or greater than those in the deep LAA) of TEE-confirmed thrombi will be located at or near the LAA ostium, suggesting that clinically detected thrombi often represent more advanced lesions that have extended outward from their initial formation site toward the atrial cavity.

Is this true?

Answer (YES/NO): YES